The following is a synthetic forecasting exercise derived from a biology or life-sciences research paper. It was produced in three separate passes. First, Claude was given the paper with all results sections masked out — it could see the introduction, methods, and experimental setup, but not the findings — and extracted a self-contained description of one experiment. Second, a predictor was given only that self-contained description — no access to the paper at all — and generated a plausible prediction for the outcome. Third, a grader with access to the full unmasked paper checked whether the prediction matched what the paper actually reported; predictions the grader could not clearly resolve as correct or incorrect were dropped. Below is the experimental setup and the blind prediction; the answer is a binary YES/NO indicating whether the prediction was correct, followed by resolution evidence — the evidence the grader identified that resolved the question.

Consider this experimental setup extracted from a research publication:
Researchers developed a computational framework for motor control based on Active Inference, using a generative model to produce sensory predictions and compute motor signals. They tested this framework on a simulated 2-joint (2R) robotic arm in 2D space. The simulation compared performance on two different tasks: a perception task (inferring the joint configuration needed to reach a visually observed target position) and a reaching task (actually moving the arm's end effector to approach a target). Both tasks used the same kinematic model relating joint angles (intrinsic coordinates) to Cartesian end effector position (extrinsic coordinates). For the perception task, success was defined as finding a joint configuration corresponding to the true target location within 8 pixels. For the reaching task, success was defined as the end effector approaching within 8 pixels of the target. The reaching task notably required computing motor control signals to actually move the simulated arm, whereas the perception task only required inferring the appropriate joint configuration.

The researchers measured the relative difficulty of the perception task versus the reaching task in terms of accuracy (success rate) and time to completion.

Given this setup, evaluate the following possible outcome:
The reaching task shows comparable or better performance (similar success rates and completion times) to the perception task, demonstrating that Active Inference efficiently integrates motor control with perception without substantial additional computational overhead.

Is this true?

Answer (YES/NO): YES